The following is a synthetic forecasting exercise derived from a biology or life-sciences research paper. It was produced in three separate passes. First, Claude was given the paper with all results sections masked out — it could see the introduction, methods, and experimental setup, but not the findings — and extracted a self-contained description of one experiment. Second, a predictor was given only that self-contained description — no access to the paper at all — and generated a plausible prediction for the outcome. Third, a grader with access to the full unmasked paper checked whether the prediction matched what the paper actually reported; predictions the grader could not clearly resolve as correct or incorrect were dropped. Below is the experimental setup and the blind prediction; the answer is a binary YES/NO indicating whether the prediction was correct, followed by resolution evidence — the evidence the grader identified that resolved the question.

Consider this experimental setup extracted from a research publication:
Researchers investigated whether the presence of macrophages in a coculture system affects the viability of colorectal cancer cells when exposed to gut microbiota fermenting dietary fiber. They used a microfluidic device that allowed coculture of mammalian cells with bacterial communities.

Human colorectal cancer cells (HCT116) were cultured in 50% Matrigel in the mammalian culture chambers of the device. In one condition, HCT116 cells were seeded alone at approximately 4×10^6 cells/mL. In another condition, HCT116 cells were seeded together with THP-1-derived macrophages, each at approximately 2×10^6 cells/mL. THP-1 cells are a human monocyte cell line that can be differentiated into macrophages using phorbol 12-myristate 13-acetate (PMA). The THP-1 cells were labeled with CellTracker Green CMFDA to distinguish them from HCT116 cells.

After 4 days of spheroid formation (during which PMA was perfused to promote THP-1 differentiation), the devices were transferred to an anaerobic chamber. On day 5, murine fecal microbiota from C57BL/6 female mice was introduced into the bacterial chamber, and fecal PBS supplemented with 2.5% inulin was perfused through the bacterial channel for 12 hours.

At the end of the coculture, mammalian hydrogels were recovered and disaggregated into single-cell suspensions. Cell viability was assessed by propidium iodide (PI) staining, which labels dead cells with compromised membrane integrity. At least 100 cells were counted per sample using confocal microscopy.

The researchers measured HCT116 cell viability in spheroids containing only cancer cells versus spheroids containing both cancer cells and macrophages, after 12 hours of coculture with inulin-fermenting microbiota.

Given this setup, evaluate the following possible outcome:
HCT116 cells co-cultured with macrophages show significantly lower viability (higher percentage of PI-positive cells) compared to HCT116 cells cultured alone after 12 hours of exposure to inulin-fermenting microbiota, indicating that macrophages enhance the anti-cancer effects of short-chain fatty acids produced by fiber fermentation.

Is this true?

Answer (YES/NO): YES